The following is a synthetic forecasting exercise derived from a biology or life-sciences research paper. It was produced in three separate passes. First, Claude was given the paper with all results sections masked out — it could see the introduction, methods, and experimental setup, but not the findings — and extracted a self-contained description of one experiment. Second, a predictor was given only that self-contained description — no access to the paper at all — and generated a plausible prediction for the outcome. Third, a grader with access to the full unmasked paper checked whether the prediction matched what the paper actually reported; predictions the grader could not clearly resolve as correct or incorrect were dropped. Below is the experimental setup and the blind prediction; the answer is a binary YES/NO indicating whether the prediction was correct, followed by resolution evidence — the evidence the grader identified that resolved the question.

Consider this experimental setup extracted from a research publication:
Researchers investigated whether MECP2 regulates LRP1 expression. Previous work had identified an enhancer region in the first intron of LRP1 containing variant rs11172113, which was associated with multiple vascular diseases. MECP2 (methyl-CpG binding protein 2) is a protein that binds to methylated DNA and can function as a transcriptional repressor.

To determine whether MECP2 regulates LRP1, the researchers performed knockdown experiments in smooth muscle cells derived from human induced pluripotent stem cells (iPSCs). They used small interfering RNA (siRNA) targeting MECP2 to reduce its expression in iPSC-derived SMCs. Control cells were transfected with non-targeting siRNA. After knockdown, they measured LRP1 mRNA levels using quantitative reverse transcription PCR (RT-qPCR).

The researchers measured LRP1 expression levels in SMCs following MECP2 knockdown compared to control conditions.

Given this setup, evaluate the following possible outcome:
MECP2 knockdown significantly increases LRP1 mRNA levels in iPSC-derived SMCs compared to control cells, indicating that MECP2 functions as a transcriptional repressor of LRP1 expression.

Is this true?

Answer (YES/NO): YES